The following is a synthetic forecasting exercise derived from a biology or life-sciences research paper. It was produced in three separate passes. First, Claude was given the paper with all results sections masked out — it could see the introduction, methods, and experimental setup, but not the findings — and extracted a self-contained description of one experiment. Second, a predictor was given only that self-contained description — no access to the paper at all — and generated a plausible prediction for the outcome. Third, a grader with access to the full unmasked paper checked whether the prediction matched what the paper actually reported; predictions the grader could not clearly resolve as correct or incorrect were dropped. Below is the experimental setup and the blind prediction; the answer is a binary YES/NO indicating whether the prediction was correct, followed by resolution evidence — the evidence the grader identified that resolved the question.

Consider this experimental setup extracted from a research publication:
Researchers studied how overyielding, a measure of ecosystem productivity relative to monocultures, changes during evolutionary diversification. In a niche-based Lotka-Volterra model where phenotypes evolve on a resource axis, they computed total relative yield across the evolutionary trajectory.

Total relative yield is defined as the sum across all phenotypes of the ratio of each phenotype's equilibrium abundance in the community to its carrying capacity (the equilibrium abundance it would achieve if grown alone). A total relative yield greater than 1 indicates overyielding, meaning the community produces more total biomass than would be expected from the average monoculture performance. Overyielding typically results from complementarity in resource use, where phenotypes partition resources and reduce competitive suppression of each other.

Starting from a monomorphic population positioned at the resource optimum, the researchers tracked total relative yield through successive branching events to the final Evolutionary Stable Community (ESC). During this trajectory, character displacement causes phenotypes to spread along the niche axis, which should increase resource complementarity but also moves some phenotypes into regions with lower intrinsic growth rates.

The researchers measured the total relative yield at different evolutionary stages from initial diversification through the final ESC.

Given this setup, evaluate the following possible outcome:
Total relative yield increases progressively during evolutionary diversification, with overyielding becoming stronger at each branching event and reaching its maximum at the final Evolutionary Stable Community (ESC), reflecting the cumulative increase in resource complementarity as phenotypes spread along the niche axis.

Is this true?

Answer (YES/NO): NO